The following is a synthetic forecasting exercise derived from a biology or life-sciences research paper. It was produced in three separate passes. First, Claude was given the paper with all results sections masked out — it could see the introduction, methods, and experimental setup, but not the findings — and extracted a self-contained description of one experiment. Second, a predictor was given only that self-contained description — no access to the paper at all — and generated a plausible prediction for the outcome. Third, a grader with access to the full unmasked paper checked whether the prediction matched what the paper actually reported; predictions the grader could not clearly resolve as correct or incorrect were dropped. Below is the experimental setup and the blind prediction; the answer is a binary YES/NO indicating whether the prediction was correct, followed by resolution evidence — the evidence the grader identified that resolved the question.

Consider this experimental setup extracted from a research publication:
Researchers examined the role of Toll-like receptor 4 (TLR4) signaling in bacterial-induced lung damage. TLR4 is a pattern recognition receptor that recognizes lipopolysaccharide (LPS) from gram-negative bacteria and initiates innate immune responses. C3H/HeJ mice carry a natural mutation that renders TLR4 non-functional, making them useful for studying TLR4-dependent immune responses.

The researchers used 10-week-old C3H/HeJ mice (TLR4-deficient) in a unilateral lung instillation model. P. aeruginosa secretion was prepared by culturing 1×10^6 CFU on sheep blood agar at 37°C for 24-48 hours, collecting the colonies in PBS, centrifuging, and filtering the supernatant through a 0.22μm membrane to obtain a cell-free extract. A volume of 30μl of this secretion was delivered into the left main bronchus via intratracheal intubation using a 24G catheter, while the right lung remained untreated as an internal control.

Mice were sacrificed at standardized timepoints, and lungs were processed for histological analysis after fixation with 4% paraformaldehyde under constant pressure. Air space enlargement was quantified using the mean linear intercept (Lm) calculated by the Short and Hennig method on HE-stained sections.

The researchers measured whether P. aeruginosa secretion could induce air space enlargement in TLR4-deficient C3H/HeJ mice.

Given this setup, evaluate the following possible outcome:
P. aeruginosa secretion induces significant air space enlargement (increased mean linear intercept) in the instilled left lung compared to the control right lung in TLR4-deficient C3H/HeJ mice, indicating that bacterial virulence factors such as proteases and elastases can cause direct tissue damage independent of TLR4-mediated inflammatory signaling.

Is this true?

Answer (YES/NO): YES